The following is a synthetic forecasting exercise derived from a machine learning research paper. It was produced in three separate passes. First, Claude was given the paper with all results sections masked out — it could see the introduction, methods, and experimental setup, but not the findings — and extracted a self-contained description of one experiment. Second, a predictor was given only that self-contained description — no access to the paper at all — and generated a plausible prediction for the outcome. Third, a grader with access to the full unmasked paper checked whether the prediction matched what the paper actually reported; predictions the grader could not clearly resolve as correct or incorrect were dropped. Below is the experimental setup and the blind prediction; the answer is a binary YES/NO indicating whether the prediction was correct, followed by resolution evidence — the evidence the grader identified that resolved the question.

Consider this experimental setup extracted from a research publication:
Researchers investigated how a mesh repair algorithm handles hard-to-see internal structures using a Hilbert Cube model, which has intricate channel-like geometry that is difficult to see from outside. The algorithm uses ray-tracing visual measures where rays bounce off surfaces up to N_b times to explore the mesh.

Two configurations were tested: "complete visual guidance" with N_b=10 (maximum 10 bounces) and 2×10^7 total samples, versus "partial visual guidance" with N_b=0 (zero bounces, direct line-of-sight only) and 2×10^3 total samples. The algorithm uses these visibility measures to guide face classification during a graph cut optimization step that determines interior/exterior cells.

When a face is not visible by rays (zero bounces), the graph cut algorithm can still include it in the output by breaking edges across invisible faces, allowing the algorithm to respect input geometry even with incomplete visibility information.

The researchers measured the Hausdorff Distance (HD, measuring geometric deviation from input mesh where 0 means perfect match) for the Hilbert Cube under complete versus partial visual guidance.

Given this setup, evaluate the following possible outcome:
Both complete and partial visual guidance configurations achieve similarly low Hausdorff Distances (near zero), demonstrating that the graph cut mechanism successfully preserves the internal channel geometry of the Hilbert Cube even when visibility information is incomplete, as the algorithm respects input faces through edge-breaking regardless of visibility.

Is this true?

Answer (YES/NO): YES